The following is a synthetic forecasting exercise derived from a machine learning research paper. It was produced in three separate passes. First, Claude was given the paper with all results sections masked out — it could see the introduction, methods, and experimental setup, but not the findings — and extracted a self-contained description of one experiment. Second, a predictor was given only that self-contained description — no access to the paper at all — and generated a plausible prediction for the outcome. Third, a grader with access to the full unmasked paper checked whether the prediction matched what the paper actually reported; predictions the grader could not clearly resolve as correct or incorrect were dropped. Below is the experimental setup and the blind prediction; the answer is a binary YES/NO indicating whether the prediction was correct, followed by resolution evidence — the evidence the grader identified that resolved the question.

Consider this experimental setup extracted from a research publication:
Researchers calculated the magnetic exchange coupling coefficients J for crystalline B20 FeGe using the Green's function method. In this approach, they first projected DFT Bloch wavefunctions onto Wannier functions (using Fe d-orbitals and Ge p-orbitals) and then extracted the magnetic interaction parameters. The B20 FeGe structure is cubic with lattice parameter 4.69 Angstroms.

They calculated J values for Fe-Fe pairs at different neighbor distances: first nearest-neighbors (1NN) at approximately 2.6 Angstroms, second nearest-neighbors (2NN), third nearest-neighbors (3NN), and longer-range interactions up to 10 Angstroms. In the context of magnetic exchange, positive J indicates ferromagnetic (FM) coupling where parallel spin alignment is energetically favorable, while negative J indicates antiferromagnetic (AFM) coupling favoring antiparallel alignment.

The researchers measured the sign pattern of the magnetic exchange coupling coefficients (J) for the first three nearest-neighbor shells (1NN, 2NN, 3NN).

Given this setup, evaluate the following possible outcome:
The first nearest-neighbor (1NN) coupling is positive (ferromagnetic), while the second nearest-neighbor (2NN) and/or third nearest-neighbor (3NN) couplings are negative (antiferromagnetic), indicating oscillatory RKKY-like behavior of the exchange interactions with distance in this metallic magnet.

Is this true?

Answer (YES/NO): YES